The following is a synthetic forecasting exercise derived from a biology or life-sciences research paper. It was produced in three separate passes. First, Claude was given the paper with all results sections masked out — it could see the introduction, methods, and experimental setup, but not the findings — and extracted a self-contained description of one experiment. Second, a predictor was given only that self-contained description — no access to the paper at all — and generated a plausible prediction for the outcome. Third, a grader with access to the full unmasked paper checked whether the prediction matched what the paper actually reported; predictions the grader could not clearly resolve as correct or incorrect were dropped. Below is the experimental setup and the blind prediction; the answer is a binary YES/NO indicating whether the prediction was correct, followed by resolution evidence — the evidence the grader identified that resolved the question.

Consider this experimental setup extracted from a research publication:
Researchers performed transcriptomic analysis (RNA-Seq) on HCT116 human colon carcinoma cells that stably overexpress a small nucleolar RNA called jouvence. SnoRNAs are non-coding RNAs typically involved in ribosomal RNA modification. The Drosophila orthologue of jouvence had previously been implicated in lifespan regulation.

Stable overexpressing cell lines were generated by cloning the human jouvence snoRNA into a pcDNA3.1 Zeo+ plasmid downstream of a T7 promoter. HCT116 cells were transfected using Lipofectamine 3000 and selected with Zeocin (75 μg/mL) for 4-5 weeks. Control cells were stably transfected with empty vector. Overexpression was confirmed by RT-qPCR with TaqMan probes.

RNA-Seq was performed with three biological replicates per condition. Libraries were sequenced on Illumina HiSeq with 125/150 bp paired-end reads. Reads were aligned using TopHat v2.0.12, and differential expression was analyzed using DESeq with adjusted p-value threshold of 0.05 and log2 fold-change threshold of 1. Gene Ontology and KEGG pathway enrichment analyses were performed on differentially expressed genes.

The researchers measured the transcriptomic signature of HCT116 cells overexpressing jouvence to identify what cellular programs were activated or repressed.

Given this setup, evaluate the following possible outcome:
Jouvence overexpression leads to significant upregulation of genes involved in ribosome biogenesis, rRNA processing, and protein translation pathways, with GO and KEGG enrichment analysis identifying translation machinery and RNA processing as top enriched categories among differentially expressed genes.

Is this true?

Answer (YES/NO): NO